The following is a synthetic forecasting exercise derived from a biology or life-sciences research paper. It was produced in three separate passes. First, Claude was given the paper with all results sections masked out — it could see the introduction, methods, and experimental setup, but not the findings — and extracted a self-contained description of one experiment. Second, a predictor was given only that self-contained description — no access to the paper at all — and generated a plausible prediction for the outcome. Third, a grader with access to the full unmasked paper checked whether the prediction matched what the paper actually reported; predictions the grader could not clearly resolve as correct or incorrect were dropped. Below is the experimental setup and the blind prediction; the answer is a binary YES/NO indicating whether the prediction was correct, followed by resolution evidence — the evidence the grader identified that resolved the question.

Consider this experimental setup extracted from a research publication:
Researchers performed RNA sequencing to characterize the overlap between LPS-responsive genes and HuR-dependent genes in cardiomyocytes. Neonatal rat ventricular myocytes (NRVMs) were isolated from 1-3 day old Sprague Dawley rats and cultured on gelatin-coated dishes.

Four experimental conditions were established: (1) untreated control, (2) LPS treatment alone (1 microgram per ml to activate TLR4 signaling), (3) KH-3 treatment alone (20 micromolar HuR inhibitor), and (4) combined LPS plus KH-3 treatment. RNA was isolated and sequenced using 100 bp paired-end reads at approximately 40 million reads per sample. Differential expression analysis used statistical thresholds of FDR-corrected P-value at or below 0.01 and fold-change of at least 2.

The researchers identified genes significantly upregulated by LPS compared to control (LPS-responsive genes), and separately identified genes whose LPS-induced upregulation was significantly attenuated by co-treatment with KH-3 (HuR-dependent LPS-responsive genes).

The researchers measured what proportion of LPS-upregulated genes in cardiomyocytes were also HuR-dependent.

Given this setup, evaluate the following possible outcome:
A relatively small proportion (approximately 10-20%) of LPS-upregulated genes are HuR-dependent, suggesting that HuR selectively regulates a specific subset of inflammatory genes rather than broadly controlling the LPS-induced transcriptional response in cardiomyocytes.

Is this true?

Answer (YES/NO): NO